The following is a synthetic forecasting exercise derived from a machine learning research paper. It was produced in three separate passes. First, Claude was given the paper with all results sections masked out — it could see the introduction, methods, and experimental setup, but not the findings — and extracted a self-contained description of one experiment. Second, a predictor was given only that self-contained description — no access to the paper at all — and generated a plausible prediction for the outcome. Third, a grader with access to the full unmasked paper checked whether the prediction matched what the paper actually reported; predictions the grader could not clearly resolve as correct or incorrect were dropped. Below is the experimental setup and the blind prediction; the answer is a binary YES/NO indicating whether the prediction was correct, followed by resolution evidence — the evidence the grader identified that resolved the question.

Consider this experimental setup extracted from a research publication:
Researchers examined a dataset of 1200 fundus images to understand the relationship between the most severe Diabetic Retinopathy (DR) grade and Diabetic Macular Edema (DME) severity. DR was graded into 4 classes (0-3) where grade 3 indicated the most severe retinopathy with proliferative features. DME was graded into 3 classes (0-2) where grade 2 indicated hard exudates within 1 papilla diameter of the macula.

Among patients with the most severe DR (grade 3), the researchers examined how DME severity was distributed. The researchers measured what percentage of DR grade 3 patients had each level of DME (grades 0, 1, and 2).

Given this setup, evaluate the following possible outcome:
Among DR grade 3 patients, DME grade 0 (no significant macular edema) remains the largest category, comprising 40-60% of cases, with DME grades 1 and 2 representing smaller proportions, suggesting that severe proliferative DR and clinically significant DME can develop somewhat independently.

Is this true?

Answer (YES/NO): NO